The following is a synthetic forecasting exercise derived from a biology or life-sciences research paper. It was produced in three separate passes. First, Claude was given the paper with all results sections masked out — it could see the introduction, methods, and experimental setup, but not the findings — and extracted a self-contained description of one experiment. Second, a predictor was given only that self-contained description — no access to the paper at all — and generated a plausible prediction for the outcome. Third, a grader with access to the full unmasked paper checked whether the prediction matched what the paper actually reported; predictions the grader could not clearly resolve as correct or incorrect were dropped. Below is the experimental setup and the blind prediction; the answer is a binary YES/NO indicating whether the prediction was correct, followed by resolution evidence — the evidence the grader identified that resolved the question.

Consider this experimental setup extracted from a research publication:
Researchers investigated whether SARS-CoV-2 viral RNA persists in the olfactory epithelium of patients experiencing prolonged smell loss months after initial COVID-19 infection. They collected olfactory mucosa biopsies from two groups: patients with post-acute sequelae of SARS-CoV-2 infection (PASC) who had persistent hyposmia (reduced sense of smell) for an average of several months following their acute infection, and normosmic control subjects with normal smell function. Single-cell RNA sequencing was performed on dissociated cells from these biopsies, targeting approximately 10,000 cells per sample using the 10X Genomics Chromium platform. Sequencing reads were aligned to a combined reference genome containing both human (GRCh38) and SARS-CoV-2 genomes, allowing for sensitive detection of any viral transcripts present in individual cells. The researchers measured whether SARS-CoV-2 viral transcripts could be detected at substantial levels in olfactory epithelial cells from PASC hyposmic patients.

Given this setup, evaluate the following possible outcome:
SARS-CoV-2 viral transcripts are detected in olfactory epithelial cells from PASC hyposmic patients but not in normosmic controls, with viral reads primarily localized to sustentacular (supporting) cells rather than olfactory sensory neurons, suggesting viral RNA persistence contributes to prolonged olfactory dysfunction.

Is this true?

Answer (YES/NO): NO